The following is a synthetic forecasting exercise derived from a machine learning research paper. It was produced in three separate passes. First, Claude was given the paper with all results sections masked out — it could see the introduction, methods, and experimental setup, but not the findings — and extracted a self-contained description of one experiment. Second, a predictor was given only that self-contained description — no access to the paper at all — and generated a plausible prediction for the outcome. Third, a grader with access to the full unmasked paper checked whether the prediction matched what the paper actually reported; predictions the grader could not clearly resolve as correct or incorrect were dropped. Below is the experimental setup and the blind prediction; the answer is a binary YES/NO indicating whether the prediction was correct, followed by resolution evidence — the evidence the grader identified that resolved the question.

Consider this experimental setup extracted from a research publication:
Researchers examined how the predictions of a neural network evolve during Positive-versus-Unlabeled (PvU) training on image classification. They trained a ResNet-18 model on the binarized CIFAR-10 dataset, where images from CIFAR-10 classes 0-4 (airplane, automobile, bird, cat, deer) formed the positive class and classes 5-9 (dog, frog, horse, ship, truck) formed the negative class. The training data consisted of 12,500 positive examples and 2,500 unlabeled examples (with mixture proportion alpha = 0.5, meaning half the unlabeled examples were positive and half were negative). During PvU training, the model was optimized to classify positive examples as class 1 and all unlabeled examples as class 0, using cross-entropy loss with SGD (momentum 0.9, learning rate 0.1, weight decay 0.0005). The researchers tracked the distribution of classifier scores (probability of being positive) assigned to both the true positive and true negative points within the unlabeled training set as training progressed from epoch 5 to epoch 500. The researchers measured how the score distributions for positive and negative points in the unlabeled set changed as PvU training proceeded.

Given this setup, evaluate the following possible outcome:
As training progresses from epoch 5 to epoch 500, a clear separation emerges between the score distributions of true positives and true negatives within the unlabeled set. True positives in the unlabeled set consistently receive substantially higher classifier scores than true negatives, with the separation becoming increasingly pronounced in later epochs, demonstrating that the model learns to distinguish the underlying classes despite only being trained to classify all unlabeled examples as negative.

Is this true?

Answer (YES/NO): NO